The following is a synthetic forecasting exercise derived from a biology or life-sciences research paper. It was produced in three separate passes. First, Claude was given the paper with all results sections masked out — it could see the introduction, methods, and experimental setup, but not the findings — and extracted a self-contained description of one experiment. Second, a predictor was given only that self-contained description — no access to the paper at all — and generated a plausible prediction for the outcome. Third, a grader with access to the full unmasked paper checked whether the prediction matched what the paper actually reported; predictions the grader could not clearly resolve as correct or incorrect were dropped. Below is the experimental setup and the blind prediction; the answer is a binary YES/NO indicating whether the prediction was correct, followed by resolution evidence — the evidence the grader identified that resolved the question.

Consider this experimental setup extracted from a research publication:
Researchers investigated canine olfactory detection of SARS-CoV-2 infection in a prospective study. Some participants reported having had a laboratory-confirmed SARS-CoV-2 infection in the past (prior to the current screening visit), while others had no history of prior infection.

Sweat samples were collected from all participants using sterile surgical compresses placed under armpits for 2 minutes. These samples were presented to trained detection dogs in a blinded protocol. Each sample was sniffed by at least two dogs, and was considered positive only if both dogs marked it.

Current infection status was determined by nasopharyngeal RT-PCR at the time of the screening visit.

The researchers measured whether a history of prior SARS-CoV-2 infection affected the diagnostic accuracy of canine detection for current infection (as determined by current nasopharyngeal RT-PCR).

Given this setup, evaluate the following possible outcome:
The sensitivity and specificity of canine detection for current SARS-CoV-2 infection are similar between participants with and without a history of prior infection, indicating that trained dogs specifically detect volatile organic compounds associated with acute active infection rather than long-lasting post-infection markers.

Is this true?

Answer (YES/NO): YES